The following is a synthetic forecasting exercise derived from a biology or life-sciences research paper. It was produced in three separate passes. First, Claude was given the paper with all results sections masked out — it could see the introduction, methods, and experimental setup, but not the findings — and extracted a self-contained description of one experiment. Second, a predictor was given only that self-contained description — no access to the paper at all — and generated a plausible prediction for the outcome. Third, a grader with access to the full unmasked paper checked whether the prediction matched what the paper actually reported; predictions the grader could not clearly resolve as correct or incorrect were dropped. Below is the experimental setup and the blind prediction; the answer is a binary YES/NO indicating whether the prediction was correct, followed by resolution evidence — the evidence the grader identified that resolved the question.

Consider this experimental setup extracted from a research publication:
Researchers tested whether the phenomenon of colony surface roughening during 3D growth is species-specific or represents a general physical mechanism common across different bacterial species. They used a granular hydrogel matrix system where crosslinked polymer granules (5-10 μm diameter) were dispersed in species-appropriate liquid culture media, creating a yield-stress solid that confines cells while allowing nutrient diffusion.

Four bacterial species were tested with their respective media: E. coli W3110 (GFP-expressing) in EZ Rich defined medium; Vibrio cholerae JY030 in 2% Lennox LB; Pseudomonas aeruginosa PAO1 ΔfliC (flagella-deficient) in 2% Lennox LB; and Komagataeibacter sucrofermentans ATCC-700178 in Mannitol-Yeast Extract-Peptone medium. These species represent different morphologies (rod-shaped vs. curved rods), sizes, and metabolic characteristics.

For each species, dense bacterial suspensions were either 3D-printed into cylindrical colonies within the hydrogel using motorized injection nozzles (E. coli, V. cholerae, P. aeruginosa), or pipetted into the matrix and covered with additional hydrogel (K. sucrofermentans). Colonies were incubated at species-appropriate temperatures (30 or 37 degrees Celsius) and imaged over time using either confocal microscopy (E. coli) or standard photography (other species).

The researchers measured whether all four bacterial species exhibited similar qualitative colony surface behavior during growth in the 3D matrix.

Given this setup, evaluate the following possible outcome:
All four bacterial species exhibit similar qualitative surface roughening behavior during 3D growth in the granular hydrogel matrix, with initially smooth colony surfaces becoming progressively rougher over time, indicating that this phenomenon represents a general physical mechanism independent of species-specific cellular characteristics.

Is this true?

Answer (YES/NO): YES